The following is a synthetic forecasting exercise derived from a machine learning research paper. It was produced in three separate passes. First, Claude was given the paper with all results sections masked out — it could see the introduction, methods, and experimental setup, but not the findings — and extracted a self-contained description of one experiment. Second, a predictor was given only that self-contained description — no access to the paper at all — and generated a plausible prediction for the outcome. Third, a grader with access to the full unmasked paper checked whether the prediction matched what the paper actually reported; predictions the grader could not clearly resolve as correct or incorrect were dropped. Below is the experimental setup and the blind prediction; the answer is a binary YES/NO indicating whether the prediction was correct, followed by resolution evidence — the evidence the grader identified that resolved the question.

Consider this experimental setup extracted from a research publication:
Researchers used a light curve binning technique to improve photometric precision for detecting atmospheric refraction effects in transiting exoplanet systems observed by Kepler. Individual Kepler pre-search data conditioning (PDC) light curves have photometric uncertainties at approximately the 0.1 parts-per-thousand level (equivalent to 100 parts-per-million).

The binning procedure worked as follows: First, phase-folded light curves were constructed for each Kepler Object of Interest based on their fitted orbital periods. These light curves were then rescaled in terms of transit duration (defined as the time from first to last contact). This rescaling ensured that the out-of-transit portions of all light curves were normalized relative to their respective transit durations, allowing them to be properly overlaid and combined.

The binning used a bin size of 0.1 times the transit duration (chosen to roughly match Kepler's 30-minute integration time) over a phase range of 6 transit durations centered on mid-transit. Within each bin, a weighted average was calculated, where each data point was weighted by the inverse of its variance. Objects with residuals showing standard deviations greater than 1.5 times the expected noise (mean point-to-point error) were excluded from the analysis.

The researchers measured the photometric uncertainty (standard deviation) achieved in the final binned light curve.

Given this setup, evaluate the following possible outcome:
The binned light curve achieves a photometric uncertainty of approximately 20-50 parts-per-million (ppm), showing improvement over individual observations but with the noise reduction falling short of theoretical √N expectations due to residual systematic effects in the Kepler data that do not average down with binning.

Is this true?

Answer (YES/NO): NO